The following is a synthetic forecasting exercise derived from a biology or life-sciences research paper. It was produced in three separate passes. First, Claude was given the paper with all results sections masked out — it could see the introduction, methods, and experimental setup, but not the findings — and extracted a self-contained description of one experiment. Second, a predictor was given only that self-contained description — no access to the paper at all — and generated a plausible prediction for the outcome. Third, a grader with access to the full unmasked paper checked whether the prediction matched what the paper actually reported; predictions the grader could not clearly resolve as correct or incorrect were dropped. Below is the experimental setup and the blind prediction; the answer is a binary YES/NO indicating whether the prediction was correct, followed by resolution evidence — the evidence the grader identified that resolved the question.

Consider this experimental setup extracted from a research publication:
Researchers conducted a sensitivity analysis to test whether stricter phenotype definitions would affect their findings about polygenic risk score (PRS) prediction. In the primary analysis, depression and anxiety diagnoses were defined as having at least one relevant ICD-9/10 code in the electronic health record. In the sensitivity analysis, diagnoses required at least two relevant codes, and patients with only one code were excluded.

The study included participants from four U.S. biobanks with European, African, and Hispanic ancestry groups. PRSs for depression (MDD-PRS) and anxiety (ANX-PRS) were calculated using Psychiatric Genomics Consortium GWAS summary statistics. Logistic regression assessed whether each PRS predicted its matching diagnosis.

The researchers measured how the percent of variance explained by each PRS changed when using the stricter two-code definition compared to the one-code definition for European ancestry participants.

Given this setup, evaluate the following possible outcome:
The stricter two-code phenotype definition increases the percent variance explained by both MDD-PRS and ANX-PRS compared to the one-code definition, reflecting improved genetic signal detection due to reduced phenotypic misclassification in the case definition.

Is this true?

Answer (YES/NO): YES